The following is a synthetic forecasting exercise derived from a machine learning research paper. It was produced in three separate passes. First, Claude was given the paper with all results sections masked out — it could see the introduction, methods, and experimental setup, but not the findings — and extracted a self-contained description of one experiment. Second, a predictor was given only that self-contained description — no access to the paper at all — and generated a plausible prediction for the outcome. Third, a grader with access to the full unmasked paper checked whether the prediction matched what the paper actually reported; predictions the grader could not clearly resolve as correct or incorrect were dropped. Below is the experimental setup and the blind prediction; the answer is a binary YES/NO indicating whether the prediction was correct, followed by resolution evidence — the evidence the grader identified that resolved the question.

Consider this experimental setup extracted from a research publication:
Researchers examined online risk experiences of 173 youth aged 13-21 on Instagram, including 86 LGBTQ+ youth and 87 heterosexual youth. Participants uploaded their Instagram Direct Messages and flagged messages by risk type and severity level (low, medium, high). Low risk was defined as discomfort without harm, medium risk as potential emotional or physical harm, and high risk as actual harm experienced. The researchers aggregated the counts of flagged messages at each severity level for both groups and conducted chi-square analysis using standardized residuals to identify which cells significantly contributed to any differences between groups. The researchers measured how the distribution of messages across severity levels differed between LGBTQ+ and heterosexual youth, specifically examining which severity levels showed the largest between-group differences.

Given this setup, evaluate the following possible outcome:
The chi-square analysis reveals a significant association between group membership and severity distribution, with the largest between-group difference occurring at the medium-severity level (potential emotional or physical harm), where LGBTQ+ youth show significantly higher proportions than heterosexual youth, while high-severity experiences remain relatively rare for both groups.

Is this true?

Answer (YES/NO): NO